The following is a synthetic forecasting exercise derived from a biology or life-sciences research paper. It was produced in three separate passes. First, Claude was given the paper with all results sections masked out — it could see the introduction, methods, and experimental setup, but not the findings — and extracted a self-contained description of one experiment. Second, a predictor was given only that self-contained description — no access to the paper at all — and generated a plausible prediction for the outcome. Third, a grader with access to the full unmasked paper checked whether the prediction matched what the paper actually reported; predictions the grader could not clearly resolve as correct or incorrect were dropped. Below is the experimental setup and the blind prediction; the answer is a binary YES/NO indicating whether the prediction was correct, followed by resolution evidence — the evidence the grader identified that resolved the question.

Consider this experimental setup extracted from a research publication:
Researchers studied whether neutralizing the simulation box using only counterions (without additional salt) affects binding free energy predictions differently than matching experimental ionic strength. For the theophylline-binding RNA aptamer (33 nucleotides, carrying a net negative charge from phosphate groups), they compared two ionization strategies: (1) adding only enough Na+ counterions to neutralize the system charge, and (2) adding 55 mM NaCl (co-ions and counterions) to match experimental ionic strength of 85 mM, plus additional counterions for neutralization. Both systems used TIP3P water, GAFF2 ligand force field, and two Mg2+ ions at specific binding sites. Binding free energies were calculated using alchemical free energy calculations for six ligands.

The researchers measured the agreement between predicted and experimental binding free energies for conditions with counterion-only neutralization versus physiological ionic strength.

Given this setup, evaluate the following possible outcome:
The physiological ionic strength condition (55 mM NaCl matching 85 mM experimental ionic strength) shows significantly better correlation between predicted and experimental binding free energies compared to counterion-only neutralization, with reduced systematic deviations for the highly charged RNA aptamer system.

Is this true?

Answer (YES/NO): NO